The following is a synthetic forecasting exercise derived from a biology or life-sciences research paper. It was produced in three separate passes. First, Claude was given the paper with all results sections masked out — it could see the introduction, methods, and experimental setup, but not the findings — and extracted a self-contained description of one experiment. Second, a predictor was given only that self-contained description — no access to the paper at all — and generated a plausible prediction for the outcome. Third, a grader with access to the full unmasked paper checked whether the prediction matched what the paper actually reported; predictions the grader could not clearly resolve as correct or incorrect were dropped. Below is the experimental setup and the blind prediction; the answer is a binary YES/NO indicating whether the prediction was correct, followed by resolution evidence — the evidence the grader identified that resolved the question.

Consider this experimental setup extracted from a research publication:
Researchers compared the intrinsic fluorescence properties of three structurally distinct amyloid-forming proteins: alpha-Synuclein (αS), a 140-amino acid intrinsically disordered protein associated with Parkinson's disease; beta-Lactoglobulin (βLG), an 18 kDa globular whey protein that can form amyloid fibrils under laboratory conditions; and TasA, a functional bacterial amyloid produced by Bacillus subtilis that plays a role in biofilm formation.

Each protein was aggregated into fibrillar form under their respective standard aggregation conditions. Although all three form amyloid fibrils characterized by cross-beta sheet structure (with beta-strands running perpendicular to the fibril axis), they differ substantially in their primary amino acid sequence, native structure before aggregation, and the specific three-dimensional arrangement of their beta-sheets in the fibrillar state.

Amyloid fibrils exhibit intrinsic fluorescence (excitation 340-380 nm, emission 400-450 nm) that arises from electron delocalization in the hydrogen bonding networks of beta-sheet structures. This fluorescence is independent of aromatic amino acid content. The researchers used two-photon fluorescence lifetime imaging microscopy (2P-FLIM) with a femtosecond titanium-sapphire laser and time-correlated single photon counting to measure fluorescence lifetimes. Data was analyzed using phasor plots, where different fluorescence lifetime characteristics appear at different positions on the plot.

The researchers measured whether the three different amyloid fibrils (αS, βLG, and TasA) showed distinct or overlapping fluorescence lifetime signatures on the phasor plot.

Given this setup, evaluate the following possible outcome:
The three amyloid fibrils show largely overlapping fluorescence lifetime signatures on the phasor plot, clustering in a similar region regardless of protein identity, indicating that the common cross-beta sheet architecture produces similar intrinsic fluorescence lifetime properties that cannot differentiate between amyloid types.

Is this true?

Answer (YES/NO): NO